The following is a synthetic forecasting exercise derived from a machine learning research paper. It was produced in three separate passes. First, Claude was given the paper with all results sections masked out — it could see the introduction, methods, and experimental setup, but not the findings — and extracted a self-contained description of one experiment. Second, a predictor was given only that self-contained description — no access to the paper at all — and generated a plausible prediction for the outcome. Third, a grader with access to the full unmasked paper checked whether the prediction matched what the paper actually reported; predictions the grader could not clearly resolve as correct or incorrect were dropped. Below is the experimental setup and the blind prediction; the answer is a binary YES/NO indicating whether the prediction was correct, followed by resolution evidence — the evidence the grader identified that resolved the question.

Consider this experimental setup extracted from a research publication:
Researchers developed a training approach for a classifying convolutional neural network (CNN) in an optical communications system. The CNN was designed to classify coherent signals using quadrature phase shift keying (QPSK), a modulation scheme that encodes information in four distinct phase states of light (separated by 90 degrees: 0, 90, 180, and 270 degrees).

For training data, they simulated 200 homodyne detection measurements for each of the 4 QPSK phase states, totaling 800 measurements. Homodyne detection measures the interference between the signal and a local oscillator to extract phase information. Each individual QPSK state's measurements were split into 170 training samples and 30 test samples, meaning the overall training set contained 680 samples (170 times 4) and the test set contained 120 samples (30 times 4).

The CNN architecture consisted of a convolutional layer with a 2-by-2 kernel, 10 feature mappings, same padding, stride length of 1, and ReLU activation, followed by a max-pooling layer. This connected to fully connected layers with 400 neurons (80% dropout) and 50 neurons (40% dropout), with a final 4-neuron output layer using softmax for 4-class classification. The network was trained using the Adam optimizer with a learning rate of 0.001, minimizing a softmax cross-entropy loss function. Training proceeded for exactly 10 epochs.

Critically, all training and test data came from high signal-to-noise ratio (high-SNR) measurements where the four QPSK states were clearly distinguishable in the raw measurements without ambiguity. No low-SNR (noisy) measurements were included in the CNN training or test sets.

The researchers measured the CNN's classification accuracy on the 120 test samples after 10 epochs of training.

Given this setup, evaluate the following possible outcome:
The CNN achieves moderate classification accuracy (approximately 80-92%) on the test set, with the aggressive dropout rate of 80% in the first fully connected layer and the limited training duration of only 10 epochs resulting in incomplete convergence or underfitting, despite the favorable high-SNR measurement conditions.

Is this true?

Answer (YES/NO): NO